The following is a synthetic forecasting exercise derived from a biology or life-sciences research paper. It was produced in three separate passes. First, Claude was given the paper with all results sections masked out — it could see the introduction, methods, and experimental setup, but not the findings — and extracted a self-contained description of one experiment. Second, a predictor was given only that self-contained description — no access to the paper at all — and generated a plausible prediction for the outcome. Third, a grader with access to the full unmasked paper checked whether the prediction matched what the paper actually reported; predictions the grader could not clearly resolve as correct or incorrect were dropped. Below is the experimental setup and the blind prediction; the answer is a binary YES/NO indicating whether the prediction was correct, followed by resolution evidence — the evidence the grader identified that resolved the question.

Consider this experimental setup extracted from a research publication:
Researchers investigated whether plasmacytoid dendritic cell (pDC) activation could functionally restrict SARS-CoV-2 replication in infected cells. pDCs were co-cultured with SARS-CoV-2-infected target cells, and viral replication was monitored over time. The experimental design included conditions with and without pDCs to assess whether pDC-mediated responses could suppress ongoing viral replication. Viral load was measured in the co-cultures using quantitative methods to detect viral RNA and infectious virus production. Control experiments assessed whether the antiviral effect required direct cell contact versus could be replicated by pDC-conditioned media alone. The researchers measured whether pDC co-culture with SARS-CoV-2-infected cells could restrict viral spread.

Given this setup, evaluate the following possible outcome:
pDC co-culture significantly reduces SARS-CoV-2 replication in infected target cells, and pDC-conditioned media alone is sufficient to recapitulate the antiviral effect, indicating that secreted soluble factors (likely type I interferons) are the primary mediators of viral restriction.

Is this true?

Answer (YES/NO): NO